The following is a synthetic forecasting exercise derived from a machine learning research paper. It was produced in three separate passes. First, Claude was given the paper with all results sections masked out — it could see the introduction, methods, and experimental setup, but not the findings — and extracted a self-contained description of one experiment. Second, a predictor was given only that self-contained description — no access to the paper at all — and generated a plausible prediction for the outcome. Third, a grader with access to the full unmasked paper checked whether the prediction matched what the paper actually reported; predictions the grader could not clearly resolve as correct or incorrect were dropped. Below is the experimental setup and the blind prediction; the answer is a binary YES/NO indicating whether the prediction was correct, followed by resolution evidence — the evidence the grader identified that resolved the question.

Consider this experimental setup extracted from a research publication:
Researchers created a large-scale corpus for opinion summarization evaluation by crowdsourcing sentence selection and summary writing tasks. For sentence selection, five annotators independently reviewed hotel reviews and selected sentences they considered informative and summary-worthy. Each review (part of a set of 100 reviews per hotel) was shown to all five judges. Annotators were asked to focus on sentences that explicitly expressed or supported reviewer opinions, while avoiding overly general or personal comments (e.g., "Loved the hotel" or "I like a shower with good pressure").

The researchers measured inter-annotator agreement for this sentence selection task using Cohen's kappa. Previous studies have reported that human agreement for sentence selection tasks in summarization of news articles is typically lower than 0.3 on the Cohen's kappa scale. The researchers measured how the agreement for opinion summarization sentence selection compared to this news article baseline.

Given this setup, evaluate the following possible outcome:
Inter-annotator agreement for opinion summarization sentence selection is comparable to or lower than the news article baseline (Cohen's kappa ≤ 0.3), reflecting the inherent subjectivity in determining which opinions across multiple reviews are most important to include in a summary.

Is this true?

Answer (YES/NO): NO